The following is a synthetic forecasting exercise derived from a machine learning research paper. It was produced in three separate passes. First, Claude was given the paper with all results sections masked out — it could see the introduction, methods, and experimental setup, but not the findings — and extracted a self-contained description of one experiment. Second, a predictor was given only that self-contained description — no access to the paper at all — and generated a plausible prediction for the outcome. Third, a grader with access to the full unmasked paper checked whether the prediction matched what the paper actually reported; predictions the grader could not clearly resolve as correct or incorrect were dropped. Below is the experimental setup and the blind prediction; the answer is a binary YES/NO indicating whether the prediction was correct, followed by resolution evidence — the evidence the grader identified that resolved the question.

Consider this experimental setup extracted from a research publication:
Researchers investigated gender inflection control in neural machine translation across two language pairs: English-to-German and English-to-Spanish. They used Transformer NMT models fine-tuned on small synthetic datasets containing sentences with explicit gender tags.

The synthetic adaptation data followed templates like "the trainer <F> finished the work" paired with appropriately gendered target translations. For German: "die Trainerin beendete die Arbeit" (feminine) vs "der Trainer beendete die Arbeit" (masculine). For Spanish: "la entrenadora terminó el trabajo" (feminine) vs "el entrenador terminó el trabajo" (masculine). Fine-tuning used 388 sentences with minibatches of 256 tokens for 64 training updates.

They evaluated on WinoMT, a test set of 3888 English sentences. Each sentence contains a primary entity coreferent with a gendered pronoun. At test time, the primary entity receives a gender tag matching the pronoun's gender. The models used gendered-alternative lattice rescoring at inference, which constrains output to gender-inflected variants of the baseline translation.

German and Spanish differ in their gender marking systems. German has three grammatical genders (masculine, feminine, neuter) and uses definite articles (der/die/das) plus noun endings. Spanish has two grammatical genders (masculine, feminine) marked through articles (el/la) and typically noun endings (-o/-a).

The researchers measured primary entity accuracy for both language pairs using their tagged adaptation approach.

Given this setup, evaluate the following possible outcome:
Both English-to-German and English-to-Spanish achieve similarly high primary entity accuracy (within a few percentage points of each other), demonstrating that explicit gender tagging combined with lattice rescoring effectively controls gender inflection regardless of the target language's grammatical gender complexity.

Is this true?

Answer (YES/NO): NO